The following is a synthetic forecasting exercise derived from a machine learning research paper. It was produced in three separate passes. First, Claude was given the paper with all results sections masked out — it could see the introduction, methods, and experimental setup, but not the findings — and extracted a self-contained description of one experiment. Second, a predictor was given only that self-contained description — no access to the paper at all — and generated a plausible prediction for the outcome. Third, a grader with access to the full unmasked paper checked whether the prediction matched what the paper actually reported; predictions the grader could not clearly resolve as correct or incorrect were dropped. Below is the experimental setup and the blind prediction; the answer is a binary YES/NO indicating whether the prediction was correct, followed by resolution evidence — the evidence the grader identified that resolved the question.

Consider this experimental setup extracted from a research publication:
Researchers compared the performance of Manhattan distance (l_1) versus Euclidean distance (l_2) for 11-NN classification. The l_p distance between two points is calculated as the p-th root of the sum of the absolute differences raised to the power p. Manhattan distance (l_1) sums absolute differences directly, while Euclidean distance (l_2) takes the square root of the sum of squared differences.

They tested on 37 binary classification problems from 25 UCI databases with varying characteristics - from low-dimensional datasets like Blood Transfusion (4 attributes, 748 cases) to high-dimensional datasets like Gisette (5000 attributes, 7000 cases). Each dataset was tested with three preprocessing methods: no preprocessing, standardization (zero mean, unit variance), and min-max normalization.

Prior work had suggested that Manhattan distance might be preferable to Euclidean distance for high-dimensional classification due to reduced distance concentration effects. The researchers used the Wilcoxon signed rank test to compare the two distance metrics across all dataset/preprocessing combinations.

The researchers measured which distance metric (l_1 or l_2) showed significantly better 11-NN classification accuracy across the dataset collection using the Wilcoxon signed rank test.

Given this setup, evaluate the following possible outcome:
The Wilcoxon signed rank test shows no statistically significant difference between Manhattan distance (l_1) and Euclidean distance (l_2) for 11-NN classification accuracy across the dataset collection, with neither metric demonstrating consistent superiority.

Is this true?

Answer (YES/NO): NO